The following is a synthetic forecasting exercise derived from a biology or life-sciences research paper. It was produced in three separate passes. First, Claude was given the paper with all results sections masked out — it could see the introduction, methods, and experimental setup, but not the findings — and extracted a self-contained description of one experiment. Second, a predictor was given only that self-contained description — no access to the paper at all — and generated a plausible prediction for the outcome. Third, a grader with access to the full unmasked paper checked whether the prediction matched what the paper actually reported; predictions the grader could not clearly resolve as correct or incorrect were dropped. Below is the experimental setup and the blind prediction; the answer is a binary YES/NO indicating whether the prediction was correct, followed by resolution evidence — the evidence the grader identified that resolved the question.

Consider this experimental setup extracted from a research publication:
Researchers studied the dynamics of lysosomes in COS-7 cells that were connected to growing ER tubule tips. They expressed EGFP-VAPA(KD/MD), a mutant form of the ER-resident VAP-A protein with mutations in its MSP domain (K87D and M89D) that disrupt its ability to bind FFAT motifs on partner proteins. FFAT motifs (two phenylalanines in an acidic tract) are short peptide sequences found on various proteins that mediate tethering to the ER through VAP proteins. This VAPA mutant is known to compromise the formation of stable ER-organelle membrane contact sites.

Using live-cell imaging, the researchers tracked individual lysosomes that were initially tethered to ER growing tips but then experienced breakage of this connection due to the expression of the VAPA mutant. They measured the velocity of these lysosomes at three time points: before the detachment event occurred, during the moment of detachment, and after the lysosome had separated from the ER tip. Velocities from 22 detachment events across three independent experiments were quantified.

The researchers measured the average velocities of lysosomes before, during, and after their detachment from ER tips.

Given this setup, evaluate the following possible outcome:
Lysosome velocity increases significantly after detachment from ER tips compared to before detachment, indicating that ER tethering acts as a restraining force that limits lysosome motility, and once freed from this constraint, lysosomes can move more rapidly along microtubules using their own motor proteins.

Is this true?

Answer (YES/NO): YES